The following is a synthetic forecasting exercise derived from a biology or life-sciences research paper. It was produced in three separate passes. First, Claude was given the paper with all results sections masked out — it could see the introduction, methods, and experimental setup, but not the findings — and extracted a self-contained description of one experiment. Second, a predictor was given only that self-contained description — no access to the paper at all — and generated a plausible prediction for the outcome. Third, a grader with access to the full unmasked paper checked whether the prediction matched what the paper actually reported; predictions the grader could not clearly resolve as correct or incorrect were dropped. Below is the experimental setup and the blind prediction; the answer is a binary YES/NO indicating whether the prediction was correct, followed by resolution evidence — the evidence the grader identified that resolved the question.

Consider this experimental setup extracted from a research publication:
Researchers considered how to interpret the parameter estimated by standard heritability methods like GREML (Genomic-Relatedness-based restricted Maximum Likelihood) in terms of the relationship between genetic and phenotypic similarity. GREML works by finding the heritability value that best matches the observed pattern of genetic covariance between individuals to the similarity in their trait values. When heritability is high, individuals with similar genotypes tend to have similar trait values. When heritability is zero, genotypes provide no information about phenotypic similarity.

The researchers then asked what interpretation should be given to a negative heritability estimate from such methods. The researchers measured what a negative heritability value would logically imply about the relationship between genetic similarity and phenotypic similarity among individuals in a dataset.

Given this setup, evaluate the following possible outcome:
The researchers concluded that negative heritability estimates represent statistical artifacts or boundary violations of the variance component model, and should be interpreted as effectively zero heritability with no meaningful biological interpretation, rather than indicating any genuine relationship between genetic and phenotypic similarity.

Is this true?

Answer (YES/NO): NO